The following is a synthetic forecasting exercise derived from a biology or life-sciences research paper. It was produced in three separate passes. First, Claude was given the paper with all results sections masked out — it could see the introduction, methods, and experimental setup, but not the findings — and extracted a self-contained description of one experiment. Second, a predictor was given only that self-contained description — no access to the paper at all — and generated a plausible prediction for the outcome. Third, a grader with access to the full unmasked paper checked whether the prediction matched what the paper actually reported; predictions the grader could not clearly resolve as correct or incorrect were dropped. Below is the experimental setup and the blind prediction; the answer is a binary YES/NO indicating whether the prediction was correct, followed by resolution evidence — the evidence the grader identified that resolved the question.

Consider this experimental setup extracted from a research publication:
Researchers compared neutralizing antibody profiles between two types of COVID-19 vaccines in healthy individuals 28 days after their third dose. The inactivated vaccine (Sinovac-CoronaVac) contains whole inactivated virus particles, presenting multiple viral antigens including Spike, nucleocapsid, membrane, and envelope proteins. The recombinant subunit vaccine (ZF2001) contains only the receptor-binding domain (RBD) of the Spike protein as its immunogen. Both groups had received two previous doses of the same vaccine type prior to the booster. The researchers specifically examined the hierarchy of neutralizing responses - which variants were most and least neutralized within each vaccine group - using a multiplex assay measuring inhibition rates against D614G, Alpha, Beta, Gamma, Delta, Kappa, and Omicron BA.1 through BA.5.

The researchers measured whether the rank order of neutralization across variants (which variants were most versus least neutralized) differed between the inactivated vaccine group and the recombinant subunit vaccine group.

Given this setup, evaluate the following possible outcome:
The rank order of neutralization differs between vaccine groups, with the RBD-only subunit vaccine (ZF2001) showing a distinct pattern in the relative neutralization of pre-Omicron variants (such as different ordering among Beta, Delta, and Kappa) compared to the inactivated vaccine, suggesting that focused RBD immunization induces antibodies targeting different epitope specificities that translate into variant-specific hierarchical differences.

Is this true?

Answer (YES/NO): NO